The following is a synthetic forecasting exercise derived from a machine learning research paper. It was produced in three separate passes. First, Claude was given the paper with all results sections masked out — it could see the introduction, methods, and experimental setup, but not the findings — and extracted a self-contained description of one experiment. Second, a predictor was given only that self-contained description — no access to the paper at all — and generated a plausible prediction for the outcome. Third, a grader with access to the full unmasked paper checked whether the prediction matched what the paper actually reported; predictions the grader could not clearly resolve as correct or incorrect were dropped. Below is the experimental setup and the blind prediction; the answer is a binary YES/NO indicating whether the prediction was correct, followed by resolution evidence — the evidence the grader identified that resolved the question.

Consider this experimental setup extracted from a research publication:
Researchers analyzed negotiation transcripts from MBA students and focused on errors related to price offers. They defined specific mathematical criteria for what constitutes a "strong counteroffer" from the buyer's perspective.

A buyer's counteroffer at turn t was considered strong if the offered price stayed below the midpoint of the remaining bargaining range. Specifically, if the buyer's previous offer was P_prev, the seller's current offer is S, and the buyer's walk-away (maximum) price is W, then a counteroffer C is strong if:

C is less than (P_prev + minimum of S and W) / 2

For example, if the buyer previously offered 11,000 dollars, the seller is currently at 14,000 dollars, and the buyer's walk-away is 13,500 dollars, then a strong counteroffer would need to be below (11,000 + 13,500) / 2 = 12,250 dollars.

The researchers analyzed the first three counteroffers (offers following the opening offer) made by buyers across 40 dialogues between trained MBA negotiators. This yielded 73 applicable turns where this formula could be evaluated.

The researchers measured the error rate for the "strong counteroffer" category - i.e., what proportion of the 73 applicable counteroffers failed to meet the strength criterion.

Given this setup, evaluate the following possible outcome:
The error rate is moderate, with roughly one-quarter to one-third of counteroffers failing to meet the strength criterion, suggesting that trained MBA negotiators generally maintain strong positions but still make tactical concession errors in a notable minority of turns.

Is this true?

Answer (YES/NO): NO